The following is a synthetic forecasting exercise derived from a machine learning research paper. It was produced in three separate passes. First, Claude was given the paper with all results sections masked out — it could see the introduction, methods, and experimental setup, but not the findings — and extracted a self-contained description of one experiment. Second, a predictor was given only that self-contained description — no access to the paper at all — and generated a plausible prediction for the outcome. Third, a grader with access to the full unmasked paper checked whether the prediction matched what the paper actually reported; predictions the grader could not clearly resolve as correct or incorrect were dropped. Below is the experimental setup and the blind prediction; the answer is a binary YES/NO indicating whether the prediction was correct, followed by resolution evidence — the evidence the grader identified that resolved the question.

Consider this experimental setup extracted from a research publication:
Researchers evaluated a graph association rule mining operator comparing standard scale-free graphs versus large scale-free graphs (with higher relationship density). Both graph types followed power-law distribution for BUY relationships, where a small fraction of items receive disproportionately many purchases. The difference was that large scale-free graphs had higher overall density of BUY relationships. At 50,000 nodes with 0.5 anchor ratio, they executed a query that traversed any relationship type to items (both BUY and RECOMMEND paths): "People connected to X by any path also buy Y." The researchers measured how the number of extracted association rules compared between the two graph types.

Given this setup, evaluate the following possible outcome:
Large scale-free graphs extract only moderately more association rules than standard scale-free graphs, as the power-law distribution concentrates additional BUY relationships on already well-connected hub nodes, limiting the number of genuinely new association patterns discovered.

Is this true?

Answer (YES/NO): NO